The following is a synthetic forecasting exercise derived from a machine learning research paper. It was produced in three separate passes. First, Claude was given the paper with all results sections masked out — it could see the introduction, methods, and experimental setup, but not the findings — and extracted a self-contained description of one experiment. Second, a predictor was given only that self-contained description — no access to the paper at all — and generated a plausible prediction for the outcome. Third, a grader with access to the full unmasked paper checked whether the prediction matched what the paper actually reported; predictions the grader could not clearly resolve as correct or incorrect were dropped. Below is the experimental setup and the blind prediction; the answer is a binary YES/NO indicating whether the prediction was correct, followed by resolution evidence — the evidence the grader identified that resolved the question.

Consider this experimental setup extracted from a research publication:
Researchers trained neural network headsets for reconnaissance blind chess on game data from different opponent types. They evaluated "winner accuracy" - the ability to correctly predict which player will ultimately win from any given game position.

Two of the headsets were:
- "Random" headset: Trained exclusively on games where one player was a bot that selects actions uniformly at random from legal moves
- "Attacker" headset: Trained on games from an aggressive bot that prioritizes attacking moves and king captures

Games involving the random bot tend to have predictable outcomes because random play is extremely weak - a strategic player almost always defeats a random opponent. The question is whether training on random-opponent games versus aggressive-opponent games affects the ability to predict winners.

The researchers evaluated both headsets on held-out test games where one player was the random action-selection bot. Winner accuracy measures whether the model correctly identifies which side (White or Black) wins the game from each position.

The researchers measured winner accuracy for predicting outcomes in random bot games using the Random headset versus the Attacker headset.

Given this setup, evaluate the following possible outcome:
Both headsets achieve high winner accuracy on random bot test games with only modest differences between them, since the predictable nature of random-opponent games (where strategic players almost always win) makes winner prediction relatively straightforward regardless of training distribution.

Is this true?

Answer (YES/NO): YES